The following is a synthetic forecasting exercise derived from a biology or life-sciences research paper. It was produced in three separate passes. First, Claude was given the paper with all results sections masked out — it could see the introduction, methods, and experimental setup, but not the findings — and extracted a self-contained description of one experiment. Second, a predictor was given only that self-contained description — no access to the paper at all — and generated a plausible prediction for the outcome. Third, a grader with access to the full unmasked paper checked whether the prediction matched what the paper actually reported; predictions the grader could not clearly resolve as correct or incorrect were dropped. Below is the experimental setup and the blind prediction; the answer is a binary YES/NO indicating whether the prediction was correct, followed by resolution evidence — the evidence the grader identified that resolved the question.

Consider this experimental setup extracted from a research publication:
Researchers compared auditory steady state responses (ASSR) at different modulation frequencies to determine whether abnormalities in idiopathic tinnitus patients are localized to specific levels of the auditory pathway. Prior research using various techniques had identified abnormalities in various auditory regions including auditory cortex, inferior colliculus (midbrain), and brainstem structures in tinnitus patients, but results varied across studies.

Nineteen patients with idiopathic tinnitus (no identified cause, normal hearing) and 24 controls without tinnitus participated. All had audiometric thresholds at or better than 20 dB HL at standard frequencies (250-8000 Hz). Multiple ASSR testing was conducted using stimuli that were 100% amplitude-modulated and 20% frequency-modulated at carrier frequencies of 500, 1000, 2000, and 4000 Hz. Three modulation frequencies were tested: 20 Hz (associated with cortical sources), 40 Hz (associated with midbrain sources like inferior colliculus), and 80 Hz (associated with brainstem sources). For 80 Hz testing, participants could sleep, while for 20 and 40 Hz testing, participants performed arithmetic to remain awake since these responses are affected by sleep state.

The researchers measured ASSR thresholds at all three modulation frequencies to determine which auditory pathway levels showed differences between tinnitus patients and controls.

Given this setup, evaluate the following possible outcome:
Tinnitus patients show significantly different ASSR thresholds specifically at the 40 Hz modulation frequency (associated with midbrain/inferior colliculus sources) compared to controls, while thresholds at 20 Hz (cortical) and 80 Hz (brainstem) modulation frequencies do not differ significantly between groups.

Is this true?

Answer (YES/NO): NO